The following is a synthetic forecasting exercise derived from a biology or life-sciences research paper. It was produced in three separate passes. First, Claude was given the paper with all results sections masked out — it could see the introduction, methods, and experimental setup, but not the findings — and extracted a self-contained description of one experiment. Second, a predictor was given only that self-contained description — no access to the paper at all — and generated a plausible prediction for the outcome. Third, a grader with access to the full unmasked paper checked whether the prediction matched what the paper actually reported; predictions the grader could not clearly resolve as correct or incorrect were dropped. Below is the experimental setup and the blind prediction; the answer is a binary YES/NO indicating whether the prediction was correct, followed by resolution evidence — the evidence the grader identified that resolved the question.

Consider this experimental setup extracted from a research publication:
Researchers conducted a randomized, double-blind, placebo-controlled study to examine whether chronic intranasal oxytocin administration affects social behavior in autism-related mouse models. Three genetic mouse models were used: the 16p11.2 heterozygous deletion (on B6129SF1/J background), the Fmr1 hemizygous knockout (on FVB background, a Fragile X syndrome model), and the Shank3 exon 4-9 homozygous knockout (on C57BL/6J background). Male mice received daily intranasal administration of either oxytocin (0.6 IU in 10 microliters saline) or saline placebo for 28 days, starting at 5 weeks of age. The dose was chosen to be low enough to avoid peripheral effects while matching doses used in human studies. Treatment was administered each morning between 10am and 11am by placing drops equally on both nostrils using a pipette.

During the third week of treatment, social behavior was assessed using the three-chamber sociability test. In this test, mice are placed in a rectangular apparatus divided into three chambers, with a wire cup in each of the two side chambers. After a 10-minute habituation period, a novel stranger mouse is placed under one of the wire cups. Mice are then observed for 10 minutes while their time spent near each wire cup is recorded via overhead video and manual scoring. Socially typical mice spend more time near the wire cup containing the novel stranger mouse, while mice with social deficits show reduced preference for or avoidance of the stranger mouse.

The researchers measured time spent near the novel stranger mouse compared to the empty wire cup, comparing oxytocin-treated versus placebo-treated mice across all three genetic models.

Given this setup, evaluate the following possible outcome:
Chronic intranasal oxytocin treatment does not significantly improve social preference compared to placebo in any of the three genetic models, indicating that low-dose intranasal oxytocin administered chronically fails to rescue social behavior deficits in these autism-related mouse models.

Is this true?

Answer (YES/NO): YES